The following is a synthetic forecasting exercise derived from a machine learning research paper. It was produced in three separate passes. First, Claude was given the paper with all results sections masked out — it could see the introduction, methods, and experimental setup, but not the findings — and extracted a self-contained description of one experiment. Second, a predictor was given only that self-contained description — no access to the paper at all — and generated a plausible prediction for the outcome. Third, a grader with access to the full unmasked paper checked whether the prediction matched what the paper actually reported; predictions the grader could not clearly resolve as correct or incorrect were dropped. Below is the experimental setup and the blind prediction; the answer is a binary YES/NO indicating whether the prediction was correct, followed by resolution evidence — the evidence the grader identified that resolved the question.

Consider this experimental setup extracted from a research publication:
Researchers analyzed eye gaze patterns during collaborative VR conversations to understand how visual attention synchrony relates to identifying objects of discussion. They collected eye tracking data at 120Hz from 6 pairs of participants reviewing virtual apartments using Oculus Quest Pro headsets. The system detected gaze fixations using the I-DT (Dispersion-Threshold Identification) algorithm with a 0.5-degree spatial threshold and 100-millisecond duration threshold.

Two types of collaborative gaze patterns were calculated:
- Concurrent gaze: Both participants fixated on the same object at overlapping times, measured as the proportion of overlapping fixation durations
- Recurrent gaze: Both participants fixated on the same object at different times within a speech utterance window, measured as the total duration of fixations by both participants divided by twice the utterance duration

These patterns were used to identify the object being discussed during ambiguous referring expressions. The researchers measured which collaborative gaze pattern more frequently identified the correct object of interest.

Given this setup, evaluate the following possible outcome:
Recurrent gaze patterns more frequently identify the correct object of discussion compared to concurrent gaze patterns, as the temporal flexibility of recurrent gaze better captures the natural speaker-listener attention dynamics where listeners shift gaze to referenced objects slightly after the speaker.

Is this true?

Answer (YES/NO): NO